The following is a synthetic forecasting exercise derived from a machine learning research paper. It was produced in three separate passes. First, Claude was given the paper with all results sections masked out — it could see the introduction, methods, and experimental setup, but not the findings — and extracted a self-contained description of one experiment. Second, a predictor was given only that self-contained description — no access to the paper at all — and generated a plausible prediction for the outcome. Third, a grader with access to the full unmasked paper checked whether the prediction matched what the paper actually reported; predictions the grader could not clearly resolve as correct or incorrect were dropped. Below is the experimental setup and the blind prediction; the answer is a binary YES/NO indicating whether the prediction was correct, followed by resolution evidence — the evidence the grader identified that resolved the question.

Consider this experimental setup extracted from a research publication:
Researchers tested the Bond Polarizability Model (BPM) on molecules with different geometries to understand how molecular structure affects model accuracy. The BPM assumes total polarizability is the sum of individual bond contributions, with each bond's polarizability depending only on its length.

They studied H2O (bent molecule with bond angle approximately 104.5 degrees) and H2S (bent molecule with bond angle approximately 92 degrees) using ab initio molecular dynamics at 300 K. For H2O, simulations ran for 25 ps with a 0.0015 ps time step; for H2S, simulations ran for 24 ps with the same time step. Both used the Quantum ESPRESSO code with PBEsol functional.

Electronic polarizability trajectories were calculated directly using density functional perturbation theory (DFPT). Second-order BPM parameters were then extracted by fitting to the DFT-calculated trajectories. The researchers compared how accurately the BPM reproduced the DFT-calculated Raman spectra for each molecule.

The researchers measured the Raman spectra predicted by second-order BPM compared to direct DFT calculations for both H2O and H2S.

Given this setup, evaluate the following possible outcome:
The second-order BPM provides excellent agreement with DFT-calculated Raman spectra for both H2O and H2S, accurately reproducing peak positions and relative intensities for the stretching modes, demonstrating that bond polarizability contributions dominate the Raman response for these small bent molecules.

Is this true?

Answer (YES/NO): NO